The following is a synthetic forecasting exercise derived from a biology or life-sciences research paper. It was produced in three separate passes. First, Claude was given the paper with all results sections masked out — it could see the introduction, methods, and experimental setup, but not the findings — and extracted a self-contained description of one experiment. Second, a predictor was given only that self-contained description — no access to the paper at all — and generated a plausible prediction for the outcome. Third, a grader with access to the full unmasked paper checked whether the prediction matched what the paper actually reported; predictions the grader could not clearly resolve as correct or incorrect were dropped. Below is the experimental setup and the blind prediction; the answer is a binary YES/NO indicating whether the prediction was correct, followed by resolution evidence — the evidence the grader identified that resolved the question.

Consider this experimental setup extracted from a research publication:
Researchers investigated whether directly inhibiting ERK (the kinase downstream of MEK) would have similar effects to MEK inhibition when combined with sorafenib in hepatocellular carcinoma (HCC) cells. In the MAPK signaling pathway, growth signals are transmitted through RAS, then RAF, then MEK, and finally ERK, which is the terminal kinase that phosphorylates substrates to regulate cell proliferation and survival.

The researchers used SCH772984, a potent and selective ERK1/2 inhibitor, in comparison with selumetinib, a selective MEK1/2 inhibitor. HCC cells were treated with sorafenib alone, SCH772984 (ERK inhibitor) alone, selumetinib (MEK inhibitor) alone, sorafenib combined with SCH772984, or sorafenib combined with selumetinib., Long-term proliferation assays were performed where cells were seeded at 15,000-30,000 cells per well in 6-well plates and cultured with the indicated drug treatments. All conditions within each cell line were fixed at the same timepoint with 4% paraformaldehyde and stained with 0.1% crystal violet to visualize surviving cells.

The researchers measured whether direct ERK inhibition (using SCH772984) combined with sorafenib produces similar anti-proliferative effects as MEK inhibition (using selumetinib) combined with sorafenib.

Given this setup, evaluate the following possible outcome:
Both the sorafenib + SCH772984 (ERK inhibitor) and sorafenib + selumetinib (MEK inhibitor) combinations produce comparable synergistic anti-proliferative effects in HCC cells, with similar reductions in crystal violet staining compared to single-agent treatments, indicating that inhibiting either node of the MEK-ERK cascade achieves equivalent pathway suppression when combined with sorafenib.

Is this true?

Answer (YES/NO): YES